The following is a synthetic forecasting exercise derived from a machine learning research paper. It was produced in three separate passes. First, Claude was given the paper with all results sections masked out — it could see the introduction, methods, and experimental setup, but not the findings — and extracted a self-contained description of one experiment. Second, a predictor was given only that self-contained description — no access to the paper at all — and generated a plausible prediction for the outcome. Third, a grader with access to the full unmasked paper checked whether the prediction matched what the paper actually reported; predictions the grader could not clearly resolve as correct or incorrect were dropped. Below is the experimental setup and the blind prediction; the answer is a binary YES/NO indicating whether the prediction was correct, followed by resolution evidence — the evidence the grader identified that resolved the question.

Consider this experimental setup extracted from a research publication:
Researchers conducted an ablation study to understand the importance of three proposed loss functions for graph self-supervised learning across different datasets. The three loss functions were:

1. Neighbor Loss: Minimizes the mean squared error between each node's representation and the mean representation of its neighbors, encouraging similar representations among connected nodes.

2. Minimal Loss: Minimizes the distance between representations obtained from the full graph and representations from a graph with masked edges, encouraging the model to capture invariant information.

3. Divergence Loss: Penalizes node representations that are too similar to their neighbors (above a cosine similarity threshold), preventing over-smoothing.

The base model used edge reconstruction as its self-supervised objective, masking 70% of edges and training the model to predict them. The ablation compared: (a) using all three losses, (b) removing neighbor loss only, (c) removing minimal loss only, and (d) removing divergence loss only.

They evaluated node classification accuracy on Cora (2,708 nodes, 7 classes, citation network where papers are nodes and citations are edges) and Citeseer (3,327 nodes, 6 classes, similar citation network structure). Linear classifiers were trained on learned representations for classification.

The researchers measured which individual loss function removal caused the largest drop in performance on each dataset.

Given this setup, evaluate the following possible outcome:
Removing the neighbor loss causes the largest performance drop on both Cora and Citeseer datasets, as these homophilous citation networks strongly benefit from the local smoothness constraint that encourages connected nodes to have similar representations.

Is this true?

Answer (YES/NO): NO